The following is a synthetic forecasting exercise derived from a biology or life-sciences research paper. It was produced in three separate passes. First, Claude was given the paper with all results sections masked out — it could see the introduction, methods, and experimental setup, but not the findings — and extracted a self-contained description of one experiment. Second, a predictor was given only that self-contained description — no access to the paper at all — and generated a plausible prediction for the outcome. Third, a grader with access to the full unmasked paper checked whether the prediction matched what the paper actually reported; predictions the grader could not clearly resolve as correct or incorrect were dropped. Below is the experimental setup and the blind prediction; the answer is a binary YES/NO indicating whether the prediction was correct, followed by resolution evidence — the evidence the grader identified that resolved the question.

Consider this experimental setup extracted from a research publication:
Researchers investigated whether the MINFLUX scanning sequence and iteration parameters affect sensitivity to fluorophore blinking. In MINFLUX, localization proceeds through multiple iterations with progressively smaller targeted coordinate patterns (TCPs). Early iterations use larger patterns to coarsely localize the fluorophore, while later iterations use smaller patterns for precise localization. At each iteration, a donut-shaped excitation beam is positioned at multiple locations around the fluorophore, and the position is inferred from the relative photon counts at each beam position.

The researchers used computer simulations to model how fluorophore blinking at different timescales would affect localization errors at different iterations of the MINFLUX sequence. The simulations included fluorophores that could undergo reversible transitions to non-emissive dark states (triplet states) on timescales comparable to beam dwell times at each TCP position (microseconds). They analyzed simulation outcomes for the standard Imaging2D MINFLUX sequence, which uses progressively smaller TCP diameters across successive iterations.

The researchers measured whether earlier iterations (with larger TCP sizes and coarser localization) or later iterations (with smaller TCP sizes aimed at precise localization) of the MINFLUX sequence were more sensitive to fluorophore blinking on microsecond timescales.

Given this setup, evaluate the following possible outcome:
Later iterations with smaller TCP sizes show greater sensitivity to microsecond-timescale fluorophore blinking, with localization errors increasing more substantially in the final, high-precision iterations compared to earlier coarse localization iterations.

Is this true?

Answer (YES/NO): NO